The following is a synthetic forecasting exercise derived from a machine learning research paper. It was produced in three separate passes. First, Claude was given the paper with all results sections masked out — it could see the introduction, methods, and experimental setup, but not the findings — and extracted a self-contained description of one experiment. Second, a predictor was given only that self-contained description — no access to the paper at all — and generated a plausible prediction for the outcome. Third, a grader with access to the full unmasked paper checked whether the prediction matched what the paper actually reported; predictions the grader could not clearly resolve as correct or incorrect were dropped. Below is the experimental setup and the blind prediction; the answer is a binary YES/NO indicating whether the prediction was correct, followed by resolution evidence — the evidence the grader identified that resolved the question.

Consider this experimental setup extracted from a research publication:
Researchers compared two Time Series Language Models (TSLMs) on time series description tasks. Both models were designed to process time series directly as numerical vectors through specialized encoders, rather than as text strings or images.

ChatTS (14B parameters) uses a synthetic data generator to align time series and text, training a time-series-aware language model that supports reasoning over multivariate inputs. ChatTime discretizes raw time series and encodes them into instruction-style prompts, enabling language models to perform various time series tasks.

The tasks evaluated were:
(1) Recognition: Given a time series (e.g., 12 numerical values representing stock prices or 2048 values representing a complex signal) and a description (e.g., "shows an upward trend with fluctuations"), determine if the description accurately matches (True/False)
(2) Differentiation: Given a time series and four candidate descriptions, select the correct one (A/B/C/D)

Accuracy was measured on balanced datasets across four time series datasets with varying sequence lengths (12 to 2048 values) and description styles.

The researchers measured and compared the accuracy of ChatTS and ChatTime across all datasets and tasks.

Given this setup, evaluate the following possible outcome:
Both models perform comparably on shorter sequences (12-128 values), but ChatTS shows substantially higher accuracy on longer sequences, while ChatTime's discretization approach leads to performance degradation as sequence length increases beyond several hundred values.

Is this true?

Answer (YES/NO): NO